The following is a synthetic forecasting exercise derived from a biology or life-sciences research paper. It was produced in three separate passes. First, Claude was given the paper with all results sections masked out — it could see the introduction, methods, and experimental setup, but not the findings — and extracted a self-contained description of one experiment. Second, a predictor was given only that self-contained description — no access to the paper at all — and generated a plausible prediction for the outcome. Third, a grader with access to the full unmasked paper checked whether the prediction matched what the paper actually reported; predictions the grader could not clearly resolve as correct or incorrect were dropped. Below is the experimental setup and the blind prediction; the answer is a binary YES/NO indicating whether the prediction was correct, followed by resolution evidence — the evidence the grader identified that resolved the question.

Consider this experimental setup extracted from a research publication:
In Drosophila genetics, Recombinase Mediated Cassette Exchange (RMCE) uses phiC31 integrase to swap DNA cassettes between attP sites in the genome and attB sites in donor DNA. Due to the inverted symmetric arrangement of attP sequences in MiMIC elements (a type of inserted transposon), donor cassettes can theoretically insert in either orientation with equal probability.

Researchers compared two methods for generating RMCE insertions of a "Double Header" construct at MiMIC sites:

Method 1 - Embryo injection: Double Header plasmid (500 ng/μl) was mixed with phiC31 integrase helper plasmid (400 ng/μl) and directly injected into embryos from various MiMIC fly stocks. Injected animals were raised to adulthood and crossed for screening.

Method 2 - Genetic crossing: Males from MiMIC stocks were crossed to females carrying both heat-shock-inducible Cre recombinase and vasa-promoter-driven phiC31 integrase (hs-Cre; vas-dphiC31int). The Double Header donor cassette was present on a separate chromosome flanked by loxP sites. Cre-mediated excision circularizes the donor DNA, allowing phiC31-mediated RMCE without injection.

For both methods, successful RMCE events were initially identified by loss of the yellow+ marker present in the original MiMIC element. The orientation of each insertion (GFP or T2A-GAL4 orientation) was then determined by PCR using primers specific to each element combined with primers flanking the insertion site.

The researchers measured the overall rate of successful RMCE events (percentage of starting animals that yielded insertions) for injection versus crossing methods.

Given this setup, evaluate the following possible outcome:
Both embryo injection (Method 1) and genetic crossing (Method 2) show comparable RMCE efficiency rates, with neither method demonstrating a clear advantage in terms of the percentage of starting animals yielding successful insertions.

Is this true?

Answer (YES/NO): NO